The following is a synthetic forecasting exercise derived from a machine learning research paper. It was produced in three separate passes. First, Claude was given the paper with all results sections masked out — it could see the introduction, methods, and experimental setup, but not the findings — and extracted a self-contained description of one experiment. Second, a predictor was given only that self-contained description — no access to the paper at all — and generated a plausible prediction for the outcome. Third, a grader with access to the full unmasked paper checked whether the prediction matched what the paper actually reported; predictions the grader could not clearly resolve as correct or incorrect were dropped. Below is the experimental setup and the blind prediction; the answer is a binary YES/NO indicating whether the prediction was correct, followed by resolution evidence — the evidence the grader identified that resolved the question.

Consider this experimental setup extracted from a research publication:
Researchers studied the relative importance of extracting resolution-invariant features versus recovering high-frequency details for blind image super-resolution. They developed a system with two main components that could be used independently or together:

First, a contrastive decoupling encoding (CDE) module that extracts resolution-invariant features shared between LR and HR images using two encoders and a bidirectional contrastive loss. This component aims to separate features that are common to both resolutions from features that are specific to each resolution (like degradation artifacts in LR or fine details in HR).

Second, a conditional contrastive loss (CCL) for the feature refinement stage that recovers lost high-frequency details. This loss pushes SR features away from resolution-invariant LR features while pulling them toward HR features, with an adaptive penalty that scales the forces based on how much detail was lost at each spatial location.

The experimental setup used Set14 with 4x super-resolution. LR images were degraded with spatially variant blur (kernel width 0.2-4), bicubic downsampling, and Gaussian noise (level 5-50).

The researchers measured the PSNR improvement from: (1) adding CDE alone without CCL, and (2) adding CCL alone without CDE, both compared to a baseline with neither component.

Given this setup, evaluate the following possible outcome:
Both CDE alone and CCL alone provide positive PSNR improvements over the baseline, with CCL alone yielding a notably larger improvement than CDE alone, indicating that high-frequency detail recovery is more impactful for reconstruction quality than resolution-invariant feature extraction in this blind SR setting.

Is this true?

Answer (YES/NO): NO